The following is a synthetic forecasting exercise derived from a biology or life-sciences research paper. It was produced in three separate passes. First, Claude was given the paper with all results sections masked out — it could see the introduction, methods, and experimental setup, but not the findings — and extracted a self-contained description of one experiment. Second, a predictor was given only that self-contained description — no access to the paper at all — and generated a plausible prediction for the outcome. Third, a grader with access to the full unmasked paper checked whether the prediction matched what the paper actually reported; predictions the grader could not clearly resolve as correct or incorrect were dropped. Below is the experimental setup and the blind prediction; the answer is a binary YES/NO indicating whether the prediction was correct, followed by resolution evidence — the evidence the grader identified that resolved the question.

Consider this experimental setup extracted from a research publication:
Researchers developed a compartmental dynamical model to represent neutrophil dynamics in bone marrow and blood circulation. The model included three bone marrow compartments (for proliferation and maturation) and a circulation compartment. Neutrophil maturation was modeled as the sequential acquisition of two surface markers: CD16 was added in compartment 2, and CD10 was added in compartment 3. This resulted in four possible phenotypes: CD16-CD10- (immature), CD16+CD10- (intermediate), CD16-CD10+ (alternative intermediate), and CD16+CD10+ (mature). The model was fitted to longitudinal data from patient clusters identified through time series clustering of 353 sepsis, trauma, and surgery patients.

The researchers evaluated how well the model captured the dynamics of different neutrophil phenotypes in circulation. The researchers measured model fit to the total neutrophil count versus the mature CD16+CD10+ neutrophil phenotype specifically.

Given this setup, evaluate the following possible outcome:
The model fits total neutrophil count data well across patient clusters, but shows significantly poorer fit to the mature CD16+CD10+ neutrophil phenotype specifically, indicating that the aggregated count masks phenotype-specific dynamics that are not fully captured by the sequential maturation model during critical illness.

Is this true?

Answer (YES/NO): NO